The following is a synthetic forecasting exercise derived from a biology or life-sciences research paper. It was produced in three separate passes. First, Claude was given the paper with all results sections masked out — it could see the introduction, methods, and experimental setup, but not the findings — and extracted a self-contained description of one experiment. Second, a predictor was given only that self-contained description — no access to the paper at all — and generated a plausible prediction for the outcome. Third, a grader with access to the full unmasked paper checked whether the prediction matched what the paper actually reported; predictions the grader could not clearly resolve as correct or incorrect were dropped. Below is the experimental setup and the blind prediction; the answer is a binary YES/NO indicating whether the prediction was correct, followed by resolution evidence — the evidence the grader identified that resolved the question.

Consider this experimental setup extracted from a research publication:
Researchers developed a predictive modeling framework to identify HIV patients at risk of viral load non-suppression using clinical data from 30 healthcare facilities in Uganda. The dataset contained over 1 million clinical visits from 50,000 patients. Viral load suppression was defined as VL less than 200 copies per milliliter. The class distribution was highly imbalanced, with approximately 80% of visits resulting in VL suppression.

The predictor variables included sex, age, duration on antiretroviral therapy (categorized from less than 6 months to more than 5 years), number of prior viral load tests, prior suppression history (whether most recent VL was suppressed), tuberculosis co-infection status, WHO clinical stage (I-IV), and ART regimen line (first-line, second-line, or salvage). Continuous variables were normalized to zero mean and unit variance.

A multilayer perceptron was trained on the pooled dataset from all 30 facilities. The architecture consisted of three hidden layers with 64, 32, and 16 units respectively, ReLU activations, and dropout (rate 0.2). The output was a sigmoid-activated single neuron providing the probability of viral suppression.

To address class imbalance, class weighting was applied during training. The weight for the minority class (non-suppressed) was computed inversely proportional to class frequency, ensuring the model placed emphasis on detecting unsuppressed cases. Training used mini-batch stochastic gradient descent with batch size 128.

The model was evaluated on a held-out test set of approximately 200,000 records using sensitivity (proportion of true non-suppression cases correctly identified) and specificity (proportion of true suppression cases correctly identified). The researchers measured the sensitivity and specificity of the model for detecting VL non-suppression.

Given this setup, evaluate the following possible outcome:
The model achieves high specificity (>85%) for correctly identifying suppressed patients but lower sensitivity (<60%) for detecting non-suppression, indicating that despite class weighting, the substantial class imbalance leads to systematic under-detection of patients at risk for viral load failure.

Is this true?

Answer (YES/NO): NO